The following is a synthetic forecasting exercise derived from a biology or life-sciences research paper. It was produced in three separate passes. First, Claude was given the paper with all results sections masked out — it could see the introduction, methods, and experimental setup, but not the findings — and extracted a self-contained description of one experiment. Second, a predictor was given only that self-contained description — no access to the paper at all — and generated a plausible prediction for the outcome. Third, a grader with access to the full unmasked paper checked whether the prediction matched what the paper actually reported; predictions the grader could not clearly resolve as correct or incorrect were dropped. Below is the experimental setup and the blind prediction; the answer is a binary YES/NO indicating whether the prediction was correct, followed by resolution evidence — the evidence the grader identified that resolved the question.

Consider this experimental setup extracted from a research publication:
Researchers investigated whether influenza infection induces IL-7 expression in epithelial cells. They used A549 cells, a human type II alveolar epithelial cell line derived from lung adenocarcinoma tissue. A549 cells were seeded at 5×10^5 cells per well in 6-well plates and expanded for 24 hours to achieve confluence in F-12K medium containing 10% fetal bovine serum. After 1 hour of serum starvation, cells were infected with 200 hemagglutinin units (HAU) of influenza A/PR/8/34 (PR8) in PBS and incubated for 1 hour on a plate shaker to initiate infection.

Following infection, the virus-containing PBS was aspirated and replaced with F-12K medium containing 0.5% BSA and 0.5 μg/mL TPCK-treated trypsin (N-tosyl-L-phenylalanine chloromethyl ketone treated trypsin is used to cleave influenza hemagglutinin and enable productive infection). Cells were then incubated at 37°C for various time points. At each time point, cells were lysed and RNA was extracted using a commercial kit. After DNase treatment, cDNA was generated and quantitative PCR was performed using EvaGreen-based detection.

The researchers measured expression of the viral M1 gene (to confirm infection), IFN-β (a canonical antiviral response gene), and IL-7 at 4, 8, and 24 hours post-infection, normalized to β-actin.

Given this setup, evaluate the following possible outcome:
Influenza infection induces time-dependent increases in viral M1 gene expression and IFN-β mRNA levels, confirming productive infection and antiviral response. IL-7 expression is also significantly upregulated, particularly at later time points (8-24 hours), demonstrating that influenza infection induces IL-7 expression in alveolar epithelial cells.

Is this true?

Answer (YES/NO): YES